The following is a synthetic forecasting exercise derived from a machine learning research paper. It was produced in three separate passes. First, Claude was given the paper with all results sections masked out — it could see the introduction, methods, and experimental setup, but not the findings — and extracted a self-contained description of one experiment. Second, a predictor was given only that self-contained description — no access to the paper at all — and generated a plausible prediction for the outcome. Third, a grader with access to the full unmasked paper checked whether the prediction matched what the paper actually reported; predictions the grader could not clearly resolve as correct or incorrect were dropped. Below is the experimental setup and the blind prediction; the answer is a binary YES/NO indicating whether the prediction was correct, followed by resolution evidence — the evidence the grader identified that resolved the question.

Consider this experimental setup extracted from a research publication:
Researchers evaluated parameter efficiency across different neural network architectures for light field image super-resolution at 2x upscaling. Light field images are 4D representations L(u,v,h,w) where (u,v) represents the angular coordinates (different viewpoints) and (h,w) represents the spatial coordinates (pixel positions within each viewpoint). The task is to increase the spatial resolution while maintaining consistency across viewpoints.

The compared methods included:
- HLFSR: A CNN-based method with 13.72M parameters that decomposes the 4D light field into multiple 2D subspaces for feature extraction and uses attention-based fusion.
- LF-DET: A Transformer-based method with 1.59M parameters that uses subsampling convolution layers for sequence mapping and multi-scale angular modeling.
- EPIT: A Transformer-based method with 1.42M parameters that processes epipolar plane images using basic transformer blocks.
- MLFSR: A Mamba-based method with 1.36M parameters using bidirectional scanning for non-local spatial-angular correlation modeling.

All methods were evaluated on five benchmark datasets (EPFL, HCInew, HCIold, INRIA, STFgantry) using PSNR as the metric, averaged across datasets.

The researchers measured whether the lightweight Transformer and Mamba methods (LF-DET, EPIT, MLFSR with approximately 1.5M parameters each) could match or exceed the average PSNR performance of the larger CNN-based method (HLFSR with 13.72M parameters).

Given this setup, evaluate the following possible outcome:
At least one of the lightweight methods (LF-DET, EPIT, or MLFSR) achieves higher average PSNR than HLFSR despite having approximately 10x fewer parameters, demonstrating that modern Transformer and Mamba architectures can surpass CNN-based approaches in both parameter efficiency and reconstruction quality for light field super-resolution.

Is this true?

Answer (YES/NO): YES